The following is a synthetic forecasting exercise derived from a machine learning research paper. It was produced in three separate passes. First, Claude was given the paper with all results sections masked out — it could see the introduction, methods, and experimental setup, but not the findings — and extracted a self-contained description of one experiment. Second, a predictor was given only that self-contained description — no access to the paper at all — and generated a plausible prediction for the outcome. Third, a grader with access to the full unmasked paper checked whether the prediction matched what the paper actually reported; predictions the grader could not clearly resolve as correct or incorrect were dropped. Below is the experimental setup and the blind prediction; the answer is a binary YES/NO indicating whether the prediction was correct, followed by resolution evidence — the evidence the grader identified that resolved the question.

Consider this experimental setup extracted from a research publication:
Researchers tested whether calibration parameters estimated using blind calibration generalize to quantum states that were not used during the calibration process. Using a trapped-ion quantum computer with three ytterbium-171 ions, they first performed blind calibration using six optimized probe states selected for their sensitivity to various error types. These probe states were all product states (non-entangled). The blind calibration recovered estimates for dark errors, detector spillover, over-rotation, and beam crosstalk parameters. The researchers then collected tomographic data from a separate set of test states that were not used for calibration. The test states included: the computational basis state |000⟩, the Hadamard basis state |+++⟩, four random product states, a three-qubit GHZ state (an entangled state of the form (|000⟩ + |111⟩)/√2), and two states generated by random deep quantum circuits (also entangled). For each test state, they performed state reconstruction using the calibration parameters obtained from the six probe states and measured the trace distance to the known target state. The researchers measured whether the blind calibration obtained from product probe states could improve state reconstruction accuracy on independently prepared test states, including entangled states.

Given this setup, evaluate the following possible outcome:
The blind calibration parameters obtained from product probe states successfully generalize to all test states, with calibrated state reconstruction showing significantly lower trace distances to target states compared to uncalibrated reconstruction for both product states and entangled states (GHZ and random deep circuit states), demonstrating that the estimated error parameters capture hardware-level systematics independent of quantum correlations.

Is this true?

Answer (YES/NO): YES